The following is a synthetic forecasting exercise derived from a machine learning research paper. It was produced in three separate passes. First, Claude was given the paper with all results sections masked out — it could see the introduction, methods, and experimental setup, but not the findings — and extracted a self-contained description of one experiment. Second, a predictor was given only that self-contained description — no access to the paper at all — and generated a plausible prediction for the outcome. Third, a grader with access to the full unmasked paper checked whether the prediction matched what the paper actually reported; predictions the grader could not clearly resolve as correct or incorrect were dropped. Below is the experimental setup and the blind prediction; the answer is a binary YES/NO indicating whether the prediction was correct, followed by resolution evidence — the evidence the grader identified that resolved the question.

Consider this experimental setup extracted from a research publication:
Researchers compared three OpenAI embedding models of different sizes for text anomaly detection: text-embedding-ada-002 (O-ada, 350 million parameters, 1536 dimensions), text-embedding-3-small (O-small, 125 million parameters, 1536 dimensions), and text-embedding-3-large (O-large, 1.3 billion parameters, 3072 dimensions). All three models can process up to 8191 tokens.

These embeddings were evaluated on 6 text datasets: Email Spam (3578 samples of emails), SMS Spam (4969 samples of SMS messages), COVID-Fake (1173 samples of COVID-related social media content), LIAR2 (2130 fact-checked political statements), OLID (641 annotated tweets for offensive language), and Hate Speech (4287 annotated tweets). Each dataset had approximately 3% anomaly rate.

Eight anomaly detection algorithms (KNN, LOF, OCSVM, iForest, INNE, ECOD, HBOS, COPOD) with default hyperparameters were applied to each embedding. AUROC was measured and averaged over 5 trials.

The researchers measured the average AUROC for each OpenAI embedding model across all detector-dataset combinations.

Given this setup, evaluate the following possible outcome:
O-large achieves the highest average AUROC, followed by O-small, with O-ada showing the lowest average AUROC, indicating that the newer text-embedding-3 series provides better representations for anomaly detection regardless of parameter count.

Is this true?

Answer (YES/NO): NO